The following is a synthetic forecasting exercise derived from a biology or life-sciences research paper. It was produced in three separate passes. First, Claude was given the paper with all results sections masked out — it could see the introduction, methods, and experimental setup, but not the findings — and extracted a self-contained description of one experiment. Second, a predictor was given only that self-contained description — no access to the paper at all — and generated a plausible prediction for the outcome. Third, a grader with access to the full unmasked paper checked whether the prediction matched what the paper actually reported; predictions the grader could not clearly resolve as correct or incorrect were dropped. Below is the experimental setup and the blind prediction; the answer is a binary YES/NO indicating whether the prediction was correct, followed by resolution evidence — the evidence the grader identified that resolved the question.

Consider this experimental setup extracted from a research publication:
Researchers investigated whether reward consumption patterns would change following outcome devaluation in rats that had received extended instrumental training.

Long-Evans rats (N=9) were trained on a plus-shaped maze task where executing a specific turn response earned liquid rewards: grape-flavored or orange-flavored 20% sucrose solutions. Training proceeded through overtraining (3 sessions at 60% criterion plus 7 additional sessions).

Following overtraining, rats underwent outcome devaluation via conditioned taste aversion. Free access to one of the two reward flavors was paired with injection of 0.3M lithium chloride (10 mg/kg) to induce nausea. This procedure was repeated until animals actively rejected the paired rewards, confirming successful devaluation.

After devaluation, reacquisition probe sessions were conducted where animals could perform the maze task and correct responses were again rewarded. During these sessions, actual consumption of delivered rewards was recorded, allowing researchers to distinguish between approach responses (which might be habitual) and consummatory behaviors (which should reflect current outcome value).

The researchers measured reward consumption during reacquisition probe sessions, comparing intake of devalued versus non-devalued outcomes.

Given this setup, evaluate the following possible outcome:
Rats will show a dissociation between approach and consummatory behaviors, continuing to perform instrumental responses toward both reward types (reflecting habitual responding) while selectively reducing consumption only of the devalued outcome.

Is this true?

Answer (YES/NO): YES